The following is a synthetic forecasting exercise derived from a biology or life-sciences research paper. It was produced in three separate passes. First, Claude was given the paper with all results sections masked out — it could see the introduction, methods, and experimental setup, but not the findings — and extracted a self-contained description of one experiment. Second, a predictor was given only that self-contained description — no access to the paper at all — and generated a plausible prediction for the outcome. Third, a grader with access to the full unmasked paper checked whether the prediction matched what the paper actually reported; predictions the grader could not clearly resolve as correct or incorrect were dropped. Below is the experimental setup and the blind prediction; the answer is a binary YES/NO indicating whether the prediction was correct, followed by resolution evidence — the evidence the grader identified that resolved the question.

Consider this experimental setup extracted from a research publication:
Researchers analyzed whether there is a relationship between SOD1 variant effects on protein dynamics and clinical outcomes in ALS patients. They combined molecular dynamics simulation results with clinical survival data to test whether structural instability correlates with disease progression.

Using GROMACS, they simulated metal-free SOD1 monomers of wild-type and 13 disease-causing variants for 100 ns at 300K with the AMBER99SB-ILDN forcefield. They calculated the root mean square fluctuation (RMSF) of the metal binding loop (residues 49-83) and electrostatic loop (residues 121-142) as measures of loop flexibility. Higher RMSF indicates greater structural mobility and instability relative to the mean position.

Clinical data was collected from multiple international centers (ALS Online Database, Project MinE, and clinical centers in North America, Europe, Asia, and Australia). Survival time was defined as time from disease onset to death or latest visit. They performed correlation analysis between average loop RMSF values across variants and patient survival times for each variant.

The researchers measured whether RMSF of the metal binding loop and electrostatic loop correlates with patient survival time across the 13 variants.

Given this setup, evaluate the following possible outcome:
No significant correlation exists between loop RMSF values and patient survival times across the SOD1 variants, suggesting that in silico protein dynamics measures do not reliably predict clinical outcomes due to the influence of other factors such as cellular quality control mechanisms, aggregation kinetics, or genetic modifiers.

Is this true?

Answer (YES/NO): NO